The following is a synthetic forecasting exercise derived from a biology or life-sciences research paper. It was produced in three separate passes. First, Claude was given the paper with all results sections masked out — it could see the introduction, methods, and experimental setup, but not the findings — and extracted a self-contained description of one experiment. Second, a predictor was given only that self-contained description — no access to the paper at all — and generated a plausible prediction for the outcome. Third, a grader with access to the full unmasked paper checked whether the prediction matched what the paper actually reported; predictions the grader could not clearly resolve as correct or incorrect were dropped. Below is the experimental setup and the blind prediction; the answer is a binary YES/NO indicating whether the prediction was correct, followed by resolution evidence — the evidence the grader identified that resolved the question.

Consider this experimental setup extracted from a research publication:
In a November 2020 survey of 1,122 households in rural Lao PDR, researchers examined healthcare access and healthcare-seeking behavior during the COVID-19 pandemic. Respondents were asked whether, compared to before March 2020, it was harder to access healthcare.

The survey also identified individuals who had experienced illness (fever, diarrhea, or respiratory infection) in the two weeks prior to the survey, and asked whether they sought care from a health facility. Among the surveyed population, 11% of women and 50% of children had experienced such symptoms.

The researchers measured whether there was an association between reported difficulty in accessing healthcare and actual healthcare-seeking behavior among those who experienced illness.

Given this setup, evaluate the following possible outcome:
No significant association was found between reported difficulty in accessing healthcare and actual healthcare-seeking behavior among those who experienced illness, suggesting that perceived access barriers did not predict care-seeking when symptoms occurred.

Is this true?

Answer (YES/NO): YES